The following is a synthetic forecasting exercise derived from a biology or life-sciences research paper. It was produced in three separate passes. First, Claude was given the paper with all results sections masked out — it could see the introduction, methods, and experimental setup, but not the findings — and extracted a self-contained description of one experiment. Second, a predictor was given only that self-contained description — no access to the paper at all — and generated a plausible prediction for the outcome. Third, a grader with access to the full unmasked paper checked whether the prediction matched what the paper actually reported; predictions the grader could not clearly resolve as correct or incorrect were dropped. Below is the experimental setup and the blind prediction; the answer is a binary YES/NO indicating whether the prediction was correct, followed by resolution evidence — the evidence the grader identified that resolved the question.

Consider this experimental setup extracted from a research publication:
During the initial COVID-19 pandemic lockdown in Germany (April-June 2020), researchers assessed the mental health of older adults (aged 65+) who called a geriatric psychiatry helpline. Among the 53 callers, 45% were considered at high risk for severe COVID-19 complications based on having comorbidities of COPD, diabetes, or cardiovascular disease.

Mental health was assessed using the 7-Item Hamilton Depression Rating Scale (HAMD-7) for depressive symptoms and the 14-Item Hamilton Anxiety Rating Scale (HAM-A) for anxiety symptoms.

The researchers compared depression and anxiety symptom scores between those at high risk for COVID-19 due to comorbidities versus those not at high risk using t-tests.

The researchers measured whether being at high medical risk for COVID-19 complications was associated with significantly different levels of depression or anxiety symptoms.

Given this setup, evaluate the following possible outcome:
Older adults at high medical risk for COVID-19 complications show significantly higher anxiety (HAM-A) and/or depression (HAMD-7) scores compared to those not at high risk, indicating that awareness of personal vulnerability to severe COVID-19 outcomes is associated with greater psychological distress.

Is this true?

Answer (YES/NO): NO